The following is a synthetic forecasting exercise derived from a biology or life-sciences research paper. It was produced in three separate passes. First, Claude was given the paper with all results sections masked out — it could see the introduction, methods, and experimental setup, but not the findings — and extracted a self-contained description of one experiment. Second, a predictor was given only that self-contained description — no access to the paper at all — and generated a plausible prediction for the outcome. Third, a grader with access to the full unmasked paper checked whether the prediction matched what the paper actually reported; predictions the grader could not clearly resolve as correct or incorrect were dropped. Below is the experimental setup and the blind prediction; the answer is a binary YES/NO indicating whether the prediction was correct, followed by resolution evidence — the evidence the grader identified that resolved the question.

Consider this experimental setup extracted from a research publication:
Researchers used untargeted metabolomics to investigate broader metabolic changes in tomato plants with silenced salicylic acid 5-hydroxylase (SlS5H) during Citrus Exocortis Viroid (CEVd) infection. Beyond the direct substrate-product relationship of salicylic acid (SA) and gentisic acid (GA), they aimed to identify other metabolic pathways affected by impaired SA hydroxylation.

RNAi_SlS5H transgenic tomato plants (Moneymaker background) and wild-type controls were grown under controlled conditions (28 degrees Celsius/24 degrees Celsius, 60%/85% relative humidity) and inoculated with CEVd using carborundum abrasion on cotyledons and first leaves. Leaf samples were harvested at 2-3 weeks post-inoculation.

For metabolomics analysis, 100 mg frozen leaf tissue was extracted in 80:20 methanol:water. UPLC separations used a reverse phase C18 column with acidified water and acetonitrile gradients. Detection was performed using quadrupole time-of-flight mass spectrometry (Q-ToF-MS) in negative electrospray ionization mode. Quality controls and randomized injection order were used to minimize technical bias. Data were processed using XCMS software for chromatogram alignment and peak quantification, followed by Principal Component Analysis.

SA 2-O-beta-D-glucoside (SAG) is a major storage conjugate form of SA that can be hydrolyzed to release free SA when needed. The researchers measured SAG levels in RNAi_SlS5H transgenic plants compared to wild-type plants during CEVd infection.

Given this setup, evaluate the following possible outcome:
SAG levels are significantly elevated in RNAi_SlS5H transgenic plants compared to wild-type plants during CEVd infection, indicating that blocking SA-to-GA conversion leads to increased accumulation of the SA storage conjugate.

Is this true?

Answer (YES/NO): YES